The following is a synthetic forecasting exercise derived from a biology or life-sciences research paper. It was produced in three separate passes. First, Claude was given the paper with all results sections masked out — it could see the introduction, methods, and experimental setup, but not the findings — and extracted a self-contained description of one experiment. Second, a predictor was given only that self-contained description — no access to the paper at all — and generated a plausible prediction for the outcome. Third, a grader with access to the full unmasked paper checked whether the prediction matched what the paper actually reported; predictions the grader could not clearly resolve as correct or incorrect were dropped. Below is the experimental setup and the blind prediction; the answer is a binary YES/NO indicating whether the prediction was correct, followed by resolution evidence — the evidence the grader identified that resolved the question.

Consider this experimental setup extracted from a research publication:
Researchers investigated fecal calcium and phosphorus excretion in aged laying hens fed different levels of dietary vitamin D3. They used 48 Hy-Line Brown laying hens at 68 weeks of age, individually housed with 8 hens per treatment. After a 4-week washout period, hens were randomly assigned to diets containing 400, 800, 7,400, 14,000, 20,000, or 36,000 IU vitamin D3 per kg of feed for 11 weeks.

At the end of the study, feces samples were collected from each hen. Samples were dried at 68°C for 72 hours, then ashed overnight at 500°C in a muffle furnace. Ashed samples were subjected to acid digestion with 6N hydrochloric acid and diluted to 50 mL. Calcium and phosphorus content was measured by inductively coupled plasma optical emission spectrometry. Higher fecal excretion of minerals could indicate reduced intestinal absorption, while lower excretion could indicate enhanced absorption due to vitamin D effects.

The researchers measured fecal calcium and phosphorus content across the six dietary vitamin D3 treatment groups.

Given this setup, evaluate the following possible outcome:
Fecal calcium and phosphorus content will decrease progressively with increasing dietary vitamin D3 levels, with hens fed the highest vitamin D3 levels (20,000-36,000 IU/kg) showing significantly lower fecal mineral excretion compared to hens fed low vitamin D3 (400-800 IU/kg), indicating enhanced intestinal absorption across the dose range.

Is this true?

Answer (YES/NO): NO